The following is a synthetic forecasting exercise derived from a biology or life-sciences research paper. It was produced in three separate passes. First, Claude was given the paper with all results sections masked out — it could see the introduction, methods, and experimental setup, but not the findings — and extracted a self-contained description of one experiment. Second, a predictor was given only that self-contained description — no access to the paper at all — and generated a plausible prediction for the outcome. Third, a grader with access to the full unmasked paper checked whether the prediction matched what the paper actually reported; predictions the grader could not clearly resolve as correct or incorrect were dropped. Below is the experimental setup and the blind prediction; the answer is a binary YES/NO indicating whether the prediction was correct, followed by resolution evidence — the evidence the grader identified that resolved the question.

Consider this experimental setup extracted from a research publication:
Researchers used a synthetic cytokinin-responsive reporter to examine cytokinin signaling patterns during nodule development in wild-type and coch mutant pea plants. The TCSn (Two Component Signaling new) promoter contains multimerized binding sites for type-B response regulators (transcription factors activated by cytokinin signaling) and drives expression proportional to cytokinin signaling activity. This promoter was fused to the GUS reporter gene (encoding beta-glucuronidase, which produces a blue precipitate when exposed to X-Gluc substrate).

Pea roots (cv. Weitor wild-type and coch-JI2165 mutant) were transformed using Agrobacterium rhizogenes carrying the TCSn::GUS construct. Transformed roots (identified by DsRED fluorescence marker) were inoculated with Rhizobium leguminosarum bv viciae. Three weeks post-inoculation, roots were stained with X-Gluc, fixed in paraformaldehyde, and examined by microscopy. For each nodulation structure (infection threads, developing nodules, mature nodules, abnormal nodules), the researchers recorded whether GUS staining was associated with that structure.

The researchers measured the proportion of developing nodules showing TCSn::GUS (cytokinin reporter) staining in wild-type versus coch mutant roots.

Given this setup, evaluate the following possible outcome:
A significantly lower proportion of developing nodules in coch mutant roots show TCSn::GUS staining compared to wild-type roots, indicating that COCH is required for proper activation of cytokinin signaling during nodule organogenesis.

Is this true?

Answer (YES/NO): NO